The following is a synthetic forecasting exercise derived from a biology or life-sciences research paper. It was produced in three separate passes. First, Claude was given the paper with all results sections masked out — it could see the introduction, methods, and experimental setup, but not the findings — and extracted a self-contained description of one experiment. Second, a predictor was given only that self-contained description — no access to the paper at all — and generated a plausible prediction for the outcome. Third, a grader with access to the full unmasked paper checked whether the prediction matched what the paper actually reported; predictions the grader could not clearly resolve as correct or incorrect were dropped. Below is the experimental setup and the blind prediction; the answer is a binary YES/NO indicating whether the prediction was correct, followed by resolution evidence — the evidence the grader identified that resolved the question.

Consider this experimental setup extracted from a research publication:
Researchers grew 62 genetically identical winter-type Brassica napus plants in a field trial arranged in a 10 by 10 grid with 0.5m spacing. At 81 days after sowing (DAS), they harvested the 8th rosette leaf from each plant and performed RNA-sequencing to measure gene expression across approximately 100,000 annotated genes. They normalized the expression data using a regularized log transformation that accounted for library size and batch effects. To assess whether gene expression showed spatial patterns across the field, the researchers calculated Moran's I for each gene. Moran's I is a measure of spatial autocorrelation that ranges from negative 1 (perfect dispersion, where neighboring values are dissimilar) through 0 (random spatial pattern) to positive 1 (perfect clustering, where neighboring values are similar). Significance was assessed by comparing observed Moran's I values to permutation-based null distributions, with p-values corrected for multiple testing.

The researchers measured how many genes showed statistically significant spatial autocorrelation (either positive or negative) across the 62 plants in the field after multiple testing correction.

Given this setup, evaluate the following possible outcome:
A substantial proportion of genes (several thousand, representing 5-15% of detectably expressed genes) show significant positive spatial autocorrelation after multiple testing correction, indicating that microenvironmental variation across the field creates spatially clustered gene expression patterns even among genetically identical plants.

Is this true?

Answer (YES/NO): NO